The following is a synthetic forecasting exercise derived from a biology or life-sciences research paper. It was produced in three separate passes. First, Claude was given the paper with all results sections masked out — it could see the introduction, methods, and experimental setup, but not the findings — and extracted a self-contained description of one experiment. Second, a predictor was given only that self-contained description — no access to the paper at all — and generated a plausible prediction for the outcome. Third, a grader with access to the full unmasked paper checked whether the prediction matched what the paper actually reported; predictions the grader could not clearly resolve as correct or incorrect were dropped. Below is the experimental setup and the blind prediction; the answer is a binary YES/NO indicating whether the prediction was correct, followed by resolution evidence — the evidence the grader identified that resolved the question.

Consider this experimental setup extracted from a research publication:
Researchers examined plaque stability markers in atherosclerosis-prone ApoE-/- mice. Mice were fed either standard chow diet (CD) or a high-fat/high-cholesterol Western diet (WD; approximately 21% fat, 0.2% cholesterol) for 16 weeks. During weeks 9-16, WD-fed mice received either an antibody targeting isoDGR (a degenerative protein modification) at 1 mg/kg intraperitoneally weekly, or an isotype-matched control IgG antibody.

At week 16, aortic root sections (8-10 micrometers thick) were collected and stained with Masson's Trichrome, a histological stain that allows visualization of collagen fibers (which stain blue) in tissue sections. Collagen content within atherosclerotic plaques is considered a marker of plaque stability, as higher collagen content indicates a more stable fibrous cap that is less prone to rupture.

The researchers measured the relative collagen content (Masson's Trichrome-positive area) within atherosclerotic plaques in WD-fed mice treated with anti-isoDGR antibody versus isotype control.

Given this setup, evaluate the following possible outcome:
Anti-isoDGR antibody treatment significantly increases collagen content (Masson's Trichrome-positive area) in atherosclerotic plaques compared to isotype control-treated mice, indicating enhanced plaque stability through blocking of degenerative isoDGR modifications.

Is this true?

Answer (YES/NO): NO